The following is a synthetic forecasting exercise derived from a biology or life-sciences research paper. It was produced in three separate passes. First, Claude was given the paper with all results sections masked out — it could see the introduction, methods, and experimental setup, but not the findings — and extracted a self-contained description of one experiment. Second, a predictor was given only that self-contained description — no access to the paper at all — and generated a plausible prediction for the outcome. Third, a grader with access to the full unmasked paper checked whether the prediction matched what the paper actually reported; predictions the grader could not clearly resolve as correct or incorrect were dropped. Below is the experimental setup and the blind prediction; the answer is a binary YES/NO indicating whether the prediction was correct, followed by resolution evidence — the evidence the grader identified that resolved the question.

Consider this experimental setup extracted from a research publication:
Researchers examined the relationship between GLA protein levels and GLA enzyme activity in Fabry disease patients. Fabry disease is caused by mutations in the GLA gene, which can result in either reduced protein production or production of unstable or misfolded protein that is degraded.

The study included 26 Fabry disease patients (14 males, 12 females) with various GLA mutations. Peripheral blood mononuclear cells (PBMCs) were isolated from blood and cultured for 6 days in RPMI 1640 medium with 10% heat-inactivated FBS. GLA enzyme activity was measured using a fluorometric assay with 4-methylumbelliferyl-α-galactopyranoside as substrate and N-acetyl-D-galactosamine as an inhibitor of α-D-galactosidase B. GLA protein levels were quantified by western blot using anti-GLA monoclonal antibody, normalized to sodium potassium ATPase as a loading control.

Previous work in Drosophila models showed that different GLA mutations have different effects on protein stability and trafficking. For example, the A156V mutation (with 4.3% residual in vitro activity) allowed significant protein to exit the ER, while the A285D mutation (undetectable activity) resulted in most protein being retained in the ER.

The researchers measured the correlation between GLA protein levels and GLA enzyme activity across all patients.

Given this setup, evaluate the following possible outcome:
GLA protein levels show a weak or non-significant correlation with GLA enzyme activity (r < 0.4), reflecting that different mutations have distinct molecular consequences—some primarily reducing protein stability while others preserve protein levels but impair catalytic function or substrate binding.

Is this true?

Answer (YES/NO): NO